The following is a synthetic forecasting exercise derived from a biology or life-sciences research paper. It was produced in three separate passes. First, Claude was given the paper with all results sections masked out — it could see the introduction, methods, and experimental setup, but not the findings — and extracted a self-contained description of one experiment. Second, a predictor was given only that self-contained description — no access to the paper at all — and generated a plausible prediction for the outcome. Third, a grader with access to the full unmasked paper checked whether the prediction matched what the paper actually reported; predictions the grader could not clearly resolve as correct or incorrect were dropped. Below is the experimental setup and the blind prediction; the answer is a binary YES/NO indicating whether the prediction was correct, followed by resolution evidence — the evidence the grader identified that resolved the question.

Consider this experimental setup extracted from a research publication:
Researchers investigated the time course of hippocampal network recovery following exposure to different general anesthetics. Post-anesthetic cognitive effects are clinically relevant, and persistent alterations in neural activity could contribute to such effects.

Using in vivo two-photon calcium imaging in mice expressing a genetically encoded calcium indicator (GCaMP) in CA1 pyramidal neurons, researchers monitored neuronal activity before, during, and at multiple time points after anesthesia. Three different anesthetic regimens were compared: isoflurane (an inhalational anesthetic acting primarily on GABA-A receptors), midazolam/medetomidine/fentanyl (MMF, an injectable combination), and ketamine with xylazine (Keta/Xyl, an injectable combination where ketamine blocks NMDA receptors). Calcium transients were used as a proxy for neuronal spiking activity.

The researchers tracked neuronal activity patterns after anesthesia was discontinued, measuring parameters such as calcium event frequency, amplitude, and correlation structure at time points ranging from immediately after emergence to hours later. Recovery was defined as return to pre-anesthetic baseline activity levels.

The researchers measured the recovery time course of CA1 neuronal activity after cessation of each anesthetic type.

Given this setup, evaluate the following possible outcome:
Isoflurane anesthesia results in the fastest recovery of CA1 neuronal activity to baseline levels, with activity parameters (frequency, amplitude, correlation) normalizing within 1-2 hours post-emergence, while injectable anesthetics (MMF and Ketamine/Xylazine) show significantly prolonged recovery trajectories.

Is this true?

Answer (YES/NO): YES